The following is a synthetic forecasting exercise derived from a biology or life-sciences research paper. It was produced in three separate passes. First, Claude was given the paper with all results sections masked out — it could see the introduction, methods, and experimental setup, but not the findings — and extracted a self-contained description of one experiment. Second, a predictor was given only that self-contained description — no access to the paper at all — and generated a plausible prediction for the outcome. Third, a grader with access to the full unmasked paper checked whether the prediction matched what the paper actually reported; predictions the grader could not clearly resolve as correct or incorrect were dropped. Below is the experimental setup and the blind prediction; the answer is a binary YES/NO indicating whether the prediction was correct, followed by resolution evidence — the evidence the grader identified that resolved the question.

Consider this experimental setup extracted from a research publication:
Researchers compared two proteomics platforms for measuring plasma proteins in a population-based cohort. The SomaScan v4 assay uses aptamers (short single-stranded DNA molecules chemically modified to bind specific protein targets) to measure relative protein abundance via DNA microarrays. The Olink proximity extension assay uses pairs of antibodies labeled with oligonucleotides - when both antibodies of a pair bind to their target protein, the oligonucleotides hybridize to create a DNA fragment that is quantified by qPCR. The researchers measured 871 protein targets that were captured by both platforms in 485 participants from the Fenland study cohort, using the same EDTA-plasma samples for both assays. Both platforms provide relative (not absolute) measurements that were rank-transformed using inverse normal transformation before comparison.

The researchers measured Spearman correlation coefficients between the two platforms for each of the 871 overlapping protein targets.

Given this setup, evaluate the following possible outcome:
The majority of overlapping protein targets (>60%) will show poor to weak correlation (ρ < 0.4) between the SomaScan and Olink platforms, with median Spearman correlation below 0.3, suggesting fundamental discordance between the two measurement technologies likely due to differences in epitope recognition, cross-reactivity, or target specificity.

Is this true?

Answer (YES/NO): NO